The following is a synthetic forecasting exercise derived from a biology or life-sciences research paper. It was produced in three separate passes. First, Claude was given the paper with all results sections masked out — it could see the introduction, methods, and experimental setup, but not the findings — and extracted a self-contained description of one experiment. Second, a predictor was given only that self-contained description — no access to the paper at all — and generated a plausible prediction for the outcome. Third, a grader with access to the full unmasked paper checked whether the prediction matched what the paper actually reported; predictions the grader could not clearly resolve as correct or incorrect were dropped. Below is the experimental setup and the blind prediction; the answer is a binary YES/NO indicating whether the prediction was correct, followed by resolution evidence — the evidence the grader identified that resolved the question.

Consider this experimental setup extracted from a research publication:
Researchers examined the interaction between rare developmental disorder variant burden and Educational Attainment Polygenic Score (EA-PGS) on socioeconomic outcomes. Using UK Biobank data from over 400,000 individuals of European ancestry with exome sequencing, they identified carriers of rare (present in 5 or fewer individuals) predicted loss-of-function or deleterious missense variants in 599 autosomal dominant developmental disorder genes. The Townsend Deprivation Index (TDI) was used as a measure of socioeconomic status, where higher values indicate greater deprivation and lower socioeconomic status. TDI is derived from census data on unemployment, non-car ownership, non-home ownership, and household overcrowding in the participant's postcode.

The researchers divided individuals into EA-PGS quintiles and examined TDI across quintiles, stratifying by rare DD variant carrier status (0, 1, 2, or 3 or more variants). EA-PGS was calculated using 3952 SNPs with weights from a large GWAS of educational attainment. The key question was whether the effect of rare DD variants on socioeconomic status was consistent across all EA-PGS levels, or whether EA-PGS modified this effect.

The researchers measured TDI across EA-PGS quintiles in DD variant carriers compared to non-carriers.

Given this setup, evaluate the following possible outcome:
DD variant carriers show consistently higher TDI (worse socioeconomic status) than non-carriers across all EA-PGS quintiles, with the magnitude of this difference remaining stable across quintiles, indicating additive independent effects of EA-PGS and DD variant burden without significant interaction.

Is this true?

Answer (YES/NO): YES